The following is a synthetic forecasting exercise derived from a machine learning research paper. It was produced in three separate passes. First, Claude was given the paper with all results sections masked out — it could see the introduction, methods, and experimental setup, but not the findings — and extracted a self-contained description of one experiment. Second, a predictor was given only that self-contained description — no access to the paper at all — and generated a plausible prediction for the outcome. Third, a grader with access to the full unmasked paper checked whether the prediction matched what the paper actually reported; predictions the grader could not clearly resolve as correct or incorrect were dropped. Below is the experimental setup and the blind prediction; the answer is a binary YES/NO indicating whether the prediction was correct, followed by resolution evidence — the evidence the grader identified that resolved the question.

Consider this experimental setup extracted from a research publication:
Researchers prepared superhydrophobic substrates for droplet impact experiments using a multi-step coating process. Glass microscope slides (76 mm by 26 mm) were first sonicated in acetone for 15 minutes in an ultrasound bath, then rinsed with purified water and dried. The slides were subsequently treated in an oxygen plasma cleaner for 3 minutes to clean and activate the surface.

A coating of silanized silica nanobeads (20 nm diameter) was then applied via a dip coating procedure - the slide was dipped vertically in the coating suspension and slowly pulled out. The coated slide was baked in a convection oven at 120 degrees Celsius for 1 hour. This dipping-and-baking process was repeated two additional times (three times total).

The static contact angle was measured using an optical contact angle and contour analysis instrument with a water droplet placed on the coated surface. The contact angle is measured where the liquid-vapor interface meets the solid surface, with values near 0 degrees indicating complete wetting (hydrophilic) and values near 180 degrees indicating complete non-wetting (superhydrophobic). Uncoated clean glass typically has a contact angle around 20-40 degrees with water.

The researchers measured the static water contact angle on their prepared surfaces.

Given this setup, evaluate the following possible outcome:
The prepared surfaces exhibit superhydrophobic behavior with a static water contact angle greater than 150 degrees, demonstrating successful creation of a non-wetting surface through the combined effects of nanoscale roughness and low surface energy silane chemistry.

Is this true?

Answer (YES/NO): YES